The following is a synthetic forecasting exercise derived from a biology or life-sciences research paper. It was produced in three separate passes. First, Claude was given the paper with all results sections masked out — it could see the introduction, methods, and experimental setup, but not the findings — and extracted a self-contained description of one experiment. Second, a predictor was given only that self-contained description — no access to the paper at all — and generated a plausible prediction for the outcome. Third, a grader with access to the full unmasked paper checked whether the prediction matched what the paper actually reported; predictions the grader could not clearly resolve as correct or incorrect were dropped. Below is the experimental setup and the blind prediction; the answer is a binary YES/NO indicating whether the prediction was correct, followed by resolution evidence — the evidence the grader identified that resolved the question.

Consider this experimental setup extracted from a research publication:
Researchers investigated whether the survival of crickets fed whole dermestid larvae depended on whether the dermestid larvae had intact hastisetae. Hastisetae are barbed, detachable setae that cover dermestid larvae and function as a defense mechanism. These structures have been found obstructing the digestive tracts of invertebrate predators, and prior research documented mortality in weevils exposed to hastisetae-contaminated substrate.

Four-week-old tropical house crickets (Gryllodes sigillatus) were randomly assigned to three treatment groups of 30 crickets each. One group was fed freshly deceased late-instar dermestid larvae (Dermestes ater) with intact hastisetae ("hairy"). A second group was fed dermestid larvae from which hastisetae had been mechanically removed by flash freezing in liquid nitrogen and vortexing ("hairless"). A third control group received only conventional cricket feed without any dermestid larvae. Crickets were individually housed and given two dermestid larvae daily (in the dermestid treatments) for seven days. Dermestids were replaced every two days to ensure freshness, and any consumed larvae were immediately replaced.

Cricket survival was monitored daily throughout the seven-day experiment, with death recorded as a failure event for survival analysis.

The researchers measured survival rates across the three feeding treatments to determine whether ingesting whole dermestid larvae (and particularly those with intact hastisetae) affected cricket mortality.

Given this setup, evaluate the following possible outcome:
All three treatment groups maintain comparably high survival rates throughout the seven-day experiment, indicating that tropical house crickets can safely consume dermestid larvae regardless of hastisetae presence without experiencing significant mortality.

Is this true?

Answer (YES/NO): YES